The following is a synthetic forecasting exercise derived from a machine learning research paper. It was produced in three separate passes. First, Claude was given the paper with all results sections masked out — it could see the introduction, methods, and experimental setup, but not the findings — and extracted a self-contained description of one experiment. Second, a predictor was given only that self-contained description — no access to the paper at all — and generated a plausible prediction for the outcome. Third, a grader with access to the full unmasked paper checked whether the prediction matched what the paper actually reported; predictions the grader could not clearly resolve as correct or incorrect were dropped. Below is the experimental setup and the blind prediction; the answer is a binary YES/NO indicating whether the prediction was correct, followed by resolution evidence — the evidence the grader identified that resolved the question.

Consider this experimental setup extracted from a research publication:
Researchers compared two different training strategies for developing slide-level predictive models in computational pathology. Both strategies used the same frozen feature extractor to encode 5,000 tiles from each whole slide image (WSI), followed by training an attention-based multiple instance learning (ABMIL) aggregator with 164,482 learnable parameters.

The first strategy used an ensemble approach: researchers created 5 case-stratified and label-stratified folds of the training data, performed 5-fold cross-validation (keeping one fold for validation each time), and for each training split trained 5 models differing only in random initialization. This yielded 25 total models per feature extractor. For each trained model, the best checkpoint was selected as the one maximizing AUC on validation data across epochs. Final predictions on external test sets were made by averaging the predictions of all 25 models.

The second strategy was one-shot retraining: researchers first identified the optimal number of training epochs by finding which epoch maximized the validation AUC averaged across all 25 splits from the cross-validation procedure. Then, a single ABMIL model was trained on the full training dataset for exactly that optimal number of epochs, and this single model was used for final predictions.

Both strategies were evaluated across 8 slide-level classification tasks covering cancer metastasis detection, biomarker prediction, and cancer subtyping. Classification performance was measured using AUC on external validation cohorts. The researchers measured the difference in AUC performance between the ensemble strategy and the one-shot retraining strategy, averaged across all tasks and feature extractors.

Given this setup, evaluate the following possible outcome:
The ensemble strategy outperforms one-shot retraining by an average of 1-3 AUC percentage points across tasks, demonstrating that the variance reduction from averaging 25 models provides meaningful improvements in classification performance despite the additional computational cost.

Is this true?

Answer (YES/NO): YES